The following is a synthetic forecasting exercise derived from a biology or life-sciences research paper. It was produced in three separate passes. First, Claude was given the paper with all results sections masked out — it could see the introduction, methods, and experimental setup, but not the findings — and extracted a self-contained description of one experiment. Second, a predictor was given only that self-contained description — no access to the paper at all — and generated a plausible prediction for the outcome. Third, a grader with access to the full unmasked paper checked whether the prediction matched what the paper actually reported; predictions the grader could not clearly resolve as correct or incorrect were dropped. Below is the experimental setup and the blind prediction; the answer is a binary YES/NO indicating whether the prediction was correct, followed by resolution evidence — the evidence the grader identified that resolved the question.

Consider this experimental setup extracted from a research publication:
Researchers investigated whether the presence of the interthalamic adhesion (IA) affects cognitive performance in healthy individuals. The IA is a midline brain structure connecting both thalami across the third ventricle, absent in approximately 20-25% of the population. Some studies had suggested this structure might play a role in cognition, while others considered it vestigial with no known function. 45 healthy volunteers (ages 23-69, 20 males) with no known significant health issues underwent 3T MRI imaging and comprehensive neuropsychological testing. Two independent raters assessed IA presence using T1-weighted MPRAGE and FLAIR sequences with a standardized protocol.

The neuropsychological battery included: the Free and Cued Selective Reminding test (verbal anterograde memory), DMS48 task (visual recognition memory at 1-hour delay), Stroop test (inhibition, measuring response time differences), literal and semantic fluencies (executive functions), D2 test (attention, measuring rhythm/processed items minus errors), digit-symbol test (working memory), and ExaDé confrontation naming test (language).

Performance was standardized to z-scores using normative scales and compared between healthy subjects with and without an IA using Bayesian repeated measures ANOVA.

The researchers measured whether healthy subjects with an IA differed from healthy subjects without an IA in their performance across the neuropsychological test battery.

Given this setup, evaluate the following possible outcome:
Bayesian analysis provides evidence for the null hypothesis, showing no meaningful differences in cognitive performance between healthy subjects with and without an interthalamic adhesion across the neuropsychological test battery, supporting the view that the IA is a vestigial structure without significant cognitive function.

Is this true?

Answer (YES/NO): YES